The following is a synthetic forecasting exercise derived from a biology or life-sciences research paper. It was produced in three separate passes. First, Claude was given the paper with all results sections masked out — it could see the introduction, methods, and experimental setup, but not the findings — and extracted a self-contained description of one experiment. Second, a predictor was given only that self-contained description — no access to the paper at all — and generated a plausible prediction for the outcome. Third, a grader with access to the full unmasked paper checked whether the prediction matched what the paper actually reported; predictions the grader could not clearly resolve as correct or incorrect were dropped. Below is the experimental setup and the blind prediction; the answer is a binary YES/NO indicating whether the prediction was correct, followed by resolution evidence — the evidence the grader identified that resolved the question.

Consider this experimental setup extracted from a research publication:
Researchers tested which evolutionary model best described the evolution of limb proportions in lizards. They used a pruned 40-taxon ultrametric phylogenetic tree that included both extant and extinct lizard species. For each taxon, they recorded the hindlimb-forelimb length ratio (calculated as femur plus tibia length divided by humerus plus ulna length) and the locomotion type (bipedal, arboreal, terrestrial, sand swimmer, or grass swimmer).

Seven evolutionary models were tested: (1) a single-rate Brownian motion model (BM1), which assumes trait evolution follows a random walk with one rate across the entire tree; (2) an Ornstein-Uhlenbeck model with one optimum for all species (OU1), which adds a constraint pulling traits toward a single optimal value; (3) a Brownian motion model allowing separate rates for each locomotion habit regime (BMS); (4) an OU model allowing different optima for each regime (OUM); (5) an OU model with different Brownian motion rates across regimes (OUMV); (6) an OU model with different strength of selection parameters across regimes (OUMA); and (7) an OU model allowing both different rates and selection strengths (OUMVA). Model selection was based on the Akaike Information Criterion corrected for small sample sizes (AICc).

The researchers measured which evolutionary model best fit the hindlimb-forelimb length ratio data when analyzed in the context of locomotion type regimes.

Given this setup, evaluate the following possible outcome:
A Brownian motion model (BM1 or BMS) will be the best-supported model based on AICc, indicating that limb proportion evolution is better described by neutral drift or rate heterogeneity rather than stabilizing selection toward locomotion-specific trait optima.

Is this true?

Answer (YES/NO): NO